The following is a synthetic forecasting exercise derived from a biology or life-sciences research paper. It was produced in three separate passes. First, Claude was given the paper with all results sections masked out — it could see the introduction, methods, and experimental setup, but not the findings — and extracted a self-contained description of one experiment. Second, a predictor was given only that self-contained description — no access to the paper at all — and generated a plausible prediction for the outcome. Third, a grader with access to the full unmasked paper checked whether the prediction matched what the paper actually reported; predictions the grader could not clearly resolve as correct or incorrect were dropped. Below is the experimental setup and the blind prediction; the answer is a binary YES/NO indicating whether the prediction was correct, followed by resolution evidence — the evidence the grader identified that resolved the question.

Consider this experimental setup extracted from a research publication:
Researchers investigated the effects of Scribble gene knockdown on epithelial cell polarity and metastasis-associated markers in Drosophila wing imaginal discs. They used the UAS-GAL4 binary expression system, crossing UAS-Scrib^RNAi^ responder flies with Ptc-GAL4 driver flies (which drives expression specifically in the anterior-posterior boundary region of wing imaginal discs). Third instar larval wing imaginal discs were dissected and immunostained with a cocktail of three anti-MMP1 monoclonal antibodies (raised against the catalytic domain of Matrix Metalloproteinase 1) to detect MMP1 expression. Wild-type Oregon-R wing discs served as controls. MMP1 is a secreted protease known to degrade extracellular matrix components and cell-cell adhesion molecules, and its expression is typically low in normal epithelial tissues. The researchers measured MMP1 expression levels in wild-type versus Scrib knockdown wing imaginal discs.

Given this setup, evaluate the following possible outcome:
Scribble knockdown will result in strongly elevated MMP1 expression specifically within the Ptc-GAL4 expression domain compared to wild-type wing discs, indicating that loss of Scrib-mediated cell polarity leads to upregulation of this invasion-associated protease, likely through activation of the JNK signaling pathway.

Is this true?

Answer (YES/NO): YES